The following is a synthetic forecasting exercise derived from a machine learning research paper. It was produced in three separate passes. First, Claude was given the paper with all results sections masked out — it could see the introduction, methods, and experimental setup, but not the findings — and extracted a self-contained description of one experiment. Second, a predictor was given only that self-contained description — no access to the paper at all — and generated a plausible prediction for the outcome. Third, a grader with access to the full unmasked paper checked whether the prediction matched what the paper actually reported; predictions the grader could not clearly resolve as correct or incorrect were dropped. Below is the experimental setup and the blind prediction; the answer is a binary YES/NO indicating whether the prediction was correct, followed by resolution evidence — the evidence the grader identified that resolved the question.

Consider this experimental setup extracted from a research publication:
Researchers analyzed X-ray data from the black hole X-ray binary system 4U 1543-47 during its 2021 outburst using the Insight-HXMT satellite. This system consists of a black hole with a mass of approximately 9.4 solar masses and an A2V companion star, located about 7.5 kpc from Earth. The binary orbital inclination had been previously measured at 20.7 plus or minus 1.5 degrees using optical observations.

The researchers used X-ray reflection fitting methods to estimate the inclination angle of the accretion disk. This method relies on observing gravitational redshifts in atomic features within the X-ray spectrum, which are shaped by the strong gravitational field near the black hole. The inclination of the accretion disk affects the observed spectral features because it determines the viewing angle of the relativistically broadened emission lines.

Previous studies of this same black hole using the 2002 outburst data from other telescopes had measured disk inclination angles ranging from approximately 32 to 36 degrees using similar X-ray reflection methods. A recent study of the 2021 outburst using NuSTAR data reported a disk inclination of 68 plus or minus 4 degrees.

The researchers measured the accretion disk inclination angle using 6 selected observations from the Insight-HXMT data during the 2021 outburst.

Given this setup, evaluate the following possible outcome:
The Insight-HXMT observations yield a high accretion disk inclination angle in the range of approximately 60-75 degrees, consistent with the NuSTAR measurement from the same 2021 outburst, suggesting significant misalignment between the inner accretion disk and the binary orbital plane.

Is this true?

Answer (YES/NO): NO